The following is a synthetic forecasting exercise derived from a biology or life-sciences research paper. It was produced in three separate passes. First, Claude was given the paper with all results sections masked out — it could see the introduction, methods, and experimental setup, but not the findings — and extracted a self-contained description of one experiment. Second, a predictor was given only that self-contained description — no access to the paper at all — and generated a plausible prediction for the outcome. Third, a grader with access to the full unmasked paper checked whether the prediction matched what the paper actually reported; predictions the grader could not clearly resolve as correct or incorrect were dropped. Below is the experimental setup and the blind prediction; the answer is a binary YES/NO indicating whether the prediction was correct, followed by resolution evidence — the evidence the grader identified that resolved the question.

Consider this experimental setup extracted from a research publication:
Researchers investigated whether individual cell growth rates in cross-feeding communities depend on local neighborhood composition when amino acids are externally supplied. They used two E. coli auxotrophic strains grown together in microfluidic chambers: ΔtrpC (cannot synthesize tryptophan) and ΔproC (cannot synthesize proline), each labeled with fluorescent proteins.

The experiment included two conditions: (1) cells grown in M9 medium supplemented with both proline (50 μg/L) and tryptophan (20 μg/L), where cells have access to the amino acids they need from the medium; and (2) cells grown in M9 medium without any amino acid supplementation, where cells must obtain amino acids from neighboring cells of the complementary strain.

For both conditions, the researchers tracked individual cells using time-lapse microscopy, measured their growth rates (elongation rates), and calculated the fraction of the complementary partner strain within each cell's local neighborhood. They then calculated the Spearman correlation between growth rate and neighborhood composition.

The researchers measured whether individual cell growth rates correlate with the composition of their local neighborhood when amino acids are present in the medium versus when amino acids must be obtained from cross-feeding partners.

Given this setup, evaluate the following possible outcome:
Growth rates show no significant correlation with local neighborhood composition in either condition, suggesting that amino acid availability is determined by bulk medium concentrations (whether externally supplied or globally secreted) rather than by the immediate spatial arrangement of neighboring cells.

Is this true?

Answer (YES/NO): NO